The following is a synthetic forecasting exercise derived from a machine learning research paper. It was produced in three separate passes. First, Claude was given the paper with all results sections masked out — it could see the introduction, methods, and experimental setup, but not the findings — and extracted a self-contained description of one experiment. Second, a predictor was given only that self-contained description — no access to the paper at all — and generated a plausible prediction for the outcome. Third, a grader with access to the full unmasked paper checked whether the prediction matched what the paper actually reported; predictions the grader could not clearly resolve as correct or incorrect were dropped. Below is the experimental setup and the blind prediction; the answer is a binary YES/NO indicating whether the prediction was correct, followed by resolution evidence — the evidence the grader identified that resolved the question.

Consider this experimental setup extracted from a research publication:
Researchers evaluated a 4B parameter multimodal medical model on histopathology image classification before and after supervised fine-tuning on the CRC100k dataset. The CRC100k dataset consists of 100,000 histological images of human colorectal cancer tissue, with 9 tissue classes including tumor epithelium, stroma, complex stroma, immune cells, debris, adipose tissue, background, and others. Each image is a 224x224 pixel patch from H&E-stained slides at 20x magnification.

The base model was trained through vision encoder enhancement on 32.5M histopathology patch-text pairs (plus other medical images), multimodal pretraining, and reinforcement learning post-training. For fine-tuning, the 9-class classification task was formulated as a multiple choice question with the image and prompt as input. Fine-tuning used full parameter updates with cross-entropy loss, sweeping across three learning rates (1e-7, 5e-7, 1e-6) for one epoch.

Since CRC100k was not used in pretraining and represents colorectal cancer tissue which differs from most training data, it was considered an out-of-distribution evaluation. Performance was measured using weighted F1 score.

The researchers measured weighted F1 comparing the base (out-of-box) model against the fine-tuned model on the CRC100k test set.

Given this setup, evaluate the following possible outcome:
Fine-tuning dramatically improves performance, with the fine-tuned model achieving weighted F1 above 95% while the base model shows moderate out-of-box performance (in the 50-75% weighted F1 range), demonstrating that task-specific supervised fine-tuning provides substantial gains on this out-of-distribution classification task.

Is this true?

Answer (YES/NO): NO